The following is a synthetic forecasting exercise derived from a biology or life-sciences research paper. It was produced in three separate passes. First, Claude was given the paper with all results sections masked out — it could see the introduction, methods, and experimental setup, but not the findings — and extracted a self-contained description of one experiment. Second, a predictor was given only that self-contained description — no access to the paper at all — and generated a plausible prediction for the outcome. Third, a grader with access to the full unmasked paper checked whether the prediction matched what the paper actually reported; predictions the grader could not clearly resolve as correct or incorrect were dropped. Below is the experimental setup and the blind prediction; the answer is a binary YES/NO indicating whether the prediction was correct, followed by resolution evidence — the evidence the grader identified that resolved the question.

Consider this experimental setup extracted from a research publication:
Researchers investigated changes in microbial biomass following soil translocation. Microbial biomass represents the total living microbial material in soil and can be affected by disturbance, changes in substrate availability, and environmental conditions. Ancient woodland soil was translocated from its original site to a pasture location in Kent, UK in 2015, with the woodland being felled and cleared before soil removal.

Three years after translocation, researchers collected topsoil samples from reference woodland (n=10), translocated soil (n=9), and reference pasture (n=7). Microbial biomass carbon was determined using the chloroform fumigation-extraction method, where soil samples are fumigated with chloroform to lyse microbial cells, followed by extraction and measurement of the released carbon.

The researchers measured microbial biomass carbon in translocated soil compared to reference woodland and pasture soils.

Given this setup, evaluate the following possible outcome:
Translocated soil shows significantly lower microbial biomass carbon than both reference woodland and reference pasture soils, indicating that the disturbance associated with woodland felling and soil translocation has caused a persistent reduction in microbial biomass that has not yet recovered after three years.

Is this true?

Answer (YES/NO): NO